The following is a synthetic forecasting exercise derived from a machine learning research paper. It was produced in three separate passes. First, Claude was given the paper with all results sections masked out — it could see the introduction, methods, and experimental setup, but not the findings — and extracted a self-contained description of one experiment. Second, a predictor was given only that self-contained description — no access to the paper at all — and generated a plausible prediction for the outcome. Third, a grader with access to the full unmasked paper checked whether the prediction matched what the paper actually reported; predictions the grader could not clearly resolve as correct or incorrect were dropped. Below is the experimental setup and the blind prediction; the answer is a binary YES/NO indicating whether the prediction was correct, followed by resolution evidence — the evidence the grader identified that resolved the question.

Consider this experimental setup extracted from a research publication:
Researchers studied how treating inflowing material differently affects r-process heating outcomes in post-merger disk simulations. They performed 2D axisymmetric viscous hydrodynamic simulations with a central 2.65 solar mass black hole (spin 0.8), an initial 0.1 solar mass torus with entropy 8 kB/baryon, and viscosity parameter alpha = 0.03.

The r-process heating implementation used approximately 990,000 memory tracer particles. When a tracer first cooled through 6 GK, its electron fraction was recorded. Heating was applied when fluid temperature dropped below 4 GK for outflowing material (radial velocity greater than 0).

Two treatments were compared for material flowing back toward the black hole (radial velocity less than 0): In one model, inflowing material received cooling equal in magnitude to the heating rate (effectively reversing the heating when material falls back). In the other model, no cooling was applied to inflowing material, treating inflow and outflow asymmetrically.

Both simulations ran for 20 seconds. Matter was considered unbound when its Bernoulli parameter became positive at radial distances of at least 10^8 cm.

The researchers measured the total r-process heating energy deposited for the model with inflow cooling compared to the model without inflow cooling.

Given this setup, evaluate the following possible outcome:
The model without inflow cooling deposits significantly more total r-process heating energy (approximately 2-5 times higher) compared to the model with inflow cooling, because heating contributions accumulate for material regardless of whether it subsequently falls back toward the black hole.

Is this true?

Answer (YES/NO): NO